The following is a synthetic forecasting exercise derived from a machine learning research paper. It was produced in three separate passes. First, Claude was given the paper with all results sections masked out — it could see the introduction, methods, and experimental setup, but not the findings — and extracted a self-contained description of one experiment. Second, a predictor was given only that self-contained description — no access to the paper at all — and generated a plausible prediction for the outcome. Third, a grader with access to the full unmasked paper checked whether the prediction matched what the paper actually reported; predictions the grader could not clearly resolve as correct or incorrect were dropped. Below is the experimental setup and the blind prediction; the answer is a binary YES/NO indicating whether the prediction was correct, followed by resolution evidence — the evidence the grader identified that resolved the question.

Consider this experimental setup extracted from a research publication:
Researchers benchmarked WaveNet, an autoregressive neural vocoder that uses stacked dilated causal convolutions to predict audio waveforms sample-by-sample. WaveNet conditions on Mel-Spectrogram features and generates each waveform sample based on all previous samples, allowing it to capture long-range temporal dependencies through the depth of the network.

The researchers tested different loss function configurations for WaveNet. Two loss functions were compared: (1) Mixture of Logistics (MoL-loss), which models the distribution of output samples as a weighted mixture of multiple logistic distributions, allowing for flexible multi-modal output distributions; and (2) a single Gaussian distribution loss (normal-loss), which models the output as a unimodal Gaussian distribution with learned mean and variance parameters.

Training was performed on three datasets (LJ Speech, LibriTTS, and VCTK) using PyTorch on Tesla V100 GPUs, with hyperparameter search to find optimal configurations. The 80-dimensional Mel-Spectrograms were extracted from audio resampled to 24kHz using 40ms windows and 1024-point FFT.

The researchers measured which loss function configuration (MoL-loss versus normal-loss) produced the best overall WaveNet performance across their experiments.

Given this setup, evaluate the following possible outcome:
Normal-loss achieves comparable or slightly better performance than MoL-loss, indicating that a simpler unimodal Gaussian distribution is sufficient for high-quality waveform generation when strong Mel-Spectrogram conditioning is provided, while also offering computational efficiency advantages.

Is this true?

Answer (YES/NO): YES